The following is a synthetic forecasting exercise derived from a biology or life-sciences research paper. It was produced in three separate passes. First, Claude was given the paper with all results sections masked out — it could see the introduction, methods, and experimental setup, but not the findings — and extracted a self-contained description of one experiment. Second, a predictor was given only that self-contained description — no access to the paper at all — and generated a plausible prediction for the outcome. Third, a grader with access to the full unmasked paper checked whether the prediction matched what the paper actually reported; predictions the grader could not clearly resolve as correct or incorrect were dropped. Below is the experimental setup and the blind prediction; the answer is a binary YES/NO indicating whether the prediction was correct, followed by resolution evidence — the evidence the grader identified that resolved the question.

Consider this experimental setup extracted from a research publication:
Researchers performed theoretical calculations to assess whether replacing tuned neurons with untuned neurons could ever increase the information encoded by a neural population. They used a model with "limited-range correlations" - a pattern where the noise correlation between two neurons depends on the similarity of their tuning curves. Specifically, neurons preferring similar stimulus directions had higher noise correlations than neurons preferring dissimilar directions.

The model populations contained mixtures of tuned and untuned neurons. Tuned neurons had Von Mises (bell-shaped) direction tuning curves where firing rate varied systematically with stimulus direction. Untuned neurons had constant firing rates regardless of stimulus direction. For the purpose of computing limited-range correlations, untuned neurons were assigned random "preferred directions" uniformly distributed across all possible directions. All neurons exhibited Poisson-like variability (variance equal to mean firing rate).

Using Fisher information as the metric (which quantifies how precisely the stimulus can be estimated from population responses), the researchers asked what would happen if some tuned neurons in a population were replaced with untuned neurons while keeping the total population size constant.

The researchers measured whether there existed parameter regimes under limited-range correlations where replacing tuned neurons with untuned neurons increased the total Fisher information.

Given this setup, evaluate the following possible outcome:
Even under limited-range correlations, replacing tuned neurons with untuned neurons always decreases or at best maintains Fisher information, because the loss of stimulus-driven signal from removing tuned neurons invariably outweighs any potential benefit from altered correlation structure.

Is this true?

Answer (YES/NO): NO